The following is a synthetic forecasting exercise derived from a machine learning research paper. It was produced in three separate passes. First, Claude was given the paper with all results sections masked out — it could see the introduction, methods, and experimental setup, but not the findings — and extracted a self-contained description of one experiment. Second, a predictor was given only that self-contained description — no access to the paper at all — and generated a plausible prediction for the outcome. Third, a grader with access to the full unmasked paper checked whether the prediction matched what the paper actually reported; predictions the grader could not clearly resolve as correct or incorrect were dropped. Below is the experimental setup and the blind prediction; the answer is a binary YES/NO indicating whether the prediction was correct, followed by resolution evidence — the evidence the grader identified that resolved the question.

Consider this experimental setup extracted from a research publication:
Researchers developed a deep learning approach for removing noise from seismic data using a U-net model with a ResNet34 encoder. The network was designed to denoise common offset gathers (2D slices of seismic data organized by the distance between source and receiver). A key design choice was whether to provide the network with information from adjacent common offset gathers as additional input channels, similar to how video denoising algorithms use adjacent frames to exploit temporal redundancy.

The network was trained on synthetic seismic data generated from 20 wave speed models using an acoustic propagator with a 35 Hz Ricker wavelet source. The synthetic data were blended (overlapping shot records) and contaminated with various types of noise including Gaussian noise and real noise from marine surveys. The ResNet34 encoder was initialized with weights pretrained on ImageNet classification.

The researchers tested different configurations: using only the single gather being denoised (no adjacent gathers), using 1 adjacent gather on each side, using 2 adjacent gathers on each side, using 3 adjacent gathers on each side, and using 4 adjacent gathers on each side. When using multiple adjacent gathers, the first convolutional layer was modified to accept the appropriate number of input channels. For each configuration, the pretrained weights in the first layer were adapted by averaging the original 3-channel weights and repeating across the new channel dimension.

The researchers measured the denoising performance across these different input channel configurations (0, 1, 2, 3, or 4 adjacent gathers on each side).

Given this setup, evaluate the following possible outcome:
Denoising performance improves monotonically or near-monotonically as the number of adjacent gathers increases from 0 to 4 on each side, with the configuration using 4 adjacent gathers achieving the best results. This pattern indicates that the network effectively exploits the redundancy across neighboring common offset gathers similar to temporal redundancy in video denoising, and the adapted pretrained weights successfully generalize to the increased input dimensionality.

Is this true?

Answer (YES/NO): NO